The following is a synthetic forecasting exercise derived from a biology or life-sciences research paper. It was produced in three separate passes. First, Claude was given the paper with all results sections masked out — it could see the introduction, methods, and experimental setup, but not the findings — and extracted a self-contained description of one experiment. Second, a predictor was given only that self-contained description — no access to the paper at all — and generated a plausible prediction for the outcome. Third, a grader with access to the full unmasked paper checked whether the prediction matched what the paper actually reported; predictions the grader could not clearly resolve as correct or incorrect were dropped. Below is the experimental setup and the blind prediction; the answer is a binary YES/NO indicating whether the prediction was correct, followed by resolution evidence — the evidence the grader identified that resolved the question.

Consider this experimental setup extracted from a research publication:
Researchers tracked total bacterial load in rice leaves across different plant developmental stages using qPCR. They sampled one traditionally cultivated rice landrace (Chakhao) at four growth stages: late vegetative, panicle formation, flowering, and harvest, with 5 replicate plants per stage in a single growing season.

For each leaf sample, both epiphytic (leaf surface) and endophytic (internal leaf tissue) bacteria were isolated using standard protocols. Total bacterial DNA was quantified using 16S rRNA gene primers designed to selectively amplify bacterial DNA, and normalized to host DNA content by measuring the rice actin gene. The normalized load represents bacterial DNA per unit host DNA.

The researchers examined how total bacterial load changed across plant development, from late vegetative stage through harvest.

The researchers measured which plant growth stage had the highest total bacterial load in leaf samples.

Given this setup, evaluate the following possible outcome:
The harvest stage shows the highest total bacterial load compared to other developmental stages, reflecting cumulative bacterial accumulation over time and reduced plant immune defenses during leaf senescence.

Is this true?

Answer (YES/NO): YES